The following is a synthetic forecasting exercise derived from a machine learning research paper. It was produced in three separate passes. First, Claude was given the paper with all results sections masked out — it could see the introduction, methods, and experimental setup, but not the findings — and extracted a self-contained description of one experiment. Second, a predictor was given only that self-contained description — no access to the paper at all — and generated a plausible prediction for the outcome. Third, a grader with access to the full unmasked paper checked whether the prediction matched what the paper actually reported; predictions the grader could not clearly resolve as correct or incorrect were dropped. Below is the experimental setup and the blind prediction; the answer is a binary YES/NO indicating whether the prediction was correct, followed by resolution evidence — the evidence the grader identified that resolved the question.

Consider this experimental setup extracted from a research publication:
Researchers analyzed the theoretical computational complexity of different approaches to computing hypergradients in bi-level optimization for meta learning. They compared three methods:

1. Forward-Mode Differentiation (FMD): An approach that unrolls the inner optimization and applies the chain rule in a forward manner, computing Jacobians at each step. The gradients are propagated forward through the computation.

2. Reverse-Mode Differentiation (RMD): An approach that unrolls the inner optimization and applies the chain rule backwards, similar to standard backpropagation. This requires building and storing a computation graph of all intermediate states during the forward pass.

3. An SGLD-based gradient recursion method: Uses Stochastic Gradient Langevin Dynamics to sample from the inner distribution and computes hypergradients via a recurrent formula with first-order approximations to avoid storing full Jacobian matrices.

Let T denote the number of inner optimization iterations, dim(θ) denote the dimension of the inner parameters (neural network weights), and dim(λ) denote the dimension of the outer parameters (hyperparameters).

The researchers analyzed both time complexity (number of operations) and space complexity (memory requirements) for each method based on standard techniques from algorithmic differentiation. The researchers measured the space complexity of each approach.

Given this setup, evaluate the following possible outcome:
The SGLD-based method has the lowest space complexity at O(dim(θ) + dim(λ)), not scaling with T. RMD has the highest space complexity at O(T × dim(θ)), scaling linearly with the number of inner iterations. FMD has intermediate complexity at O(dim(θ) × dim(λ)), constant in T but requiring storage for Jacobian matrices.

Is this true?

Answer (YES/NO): NO